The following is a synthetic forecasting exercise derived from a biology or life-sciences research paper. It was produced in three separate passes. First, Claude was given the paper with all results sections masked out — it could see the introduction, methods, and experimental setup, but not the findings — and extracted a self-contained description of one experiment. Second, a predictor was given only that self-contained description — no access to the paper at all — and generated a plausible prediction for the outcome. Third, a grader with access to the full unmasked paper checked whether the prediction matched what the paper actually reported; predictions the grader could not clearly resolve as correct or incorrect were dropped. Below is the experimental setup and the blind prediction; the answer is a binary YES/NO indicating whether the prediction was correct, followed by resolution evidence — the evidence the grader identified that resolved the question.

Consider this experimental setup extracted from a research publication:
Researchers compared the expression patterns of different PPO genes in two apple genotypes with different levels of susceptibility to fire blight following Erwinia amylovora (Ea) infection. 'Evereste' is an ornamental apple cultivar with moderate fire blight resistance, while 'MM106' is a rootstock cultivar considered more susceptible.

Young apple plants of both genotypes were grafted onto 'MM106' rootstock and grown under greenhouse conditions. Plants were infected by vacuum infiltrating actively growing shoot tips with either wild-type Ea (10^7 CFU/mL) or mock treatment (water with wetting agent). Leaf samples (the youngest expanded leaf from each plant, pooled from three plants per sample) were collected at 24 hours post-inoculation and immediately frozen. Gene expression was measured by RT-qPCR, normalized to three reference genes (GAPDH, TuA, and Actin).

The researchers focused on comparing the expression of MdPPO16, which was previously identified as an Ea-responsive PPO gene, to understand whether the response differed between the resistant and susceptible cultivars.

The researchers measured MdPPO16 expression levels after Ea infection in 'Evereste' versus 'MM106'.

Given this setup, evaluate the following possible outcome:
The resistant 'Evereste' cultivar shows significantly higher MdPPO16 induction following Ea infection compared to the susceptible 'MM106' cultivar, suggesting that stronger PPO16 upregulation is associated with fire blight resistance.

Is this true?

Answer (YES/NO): NO